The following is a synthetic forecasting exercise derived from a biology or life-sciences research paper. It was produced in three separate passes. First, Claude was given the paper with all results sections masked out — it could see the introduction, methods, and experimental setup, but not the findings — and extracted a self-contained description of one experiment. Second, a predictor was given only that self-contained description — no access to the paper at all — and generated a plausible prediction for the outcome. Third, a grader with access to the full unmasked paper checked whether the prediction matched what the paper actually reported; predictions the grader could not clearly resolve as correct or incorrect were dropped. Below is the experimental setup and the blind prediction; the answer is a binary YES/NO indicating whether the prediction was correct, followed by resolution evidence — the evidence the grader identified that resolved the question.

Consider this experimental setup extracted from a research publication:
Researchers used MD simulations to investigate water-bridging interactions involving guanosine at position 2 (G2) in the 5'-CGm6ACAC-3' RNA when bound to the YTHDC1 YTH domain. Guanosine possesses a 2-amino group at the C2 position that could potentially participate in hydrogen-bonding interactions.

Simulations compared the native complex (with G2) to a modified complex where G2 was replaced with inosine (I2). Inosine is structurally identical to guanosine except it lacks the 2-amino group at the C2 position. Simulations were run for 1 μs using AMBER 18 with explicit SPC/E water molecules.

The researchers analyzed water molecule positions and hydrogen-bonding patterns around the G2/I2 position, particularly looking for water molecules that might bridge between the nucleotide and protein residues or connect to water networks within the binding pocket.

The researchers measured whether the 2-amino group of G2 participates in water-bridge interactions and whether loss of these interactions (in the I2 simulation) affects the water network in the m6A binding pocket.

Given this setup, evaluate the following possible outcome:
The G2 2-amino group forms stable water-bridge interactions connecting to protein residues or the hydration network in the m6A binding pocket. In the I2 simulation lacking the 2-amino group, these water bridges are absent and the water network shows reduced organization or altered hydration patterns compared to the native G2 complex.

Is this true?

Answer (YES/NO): YES